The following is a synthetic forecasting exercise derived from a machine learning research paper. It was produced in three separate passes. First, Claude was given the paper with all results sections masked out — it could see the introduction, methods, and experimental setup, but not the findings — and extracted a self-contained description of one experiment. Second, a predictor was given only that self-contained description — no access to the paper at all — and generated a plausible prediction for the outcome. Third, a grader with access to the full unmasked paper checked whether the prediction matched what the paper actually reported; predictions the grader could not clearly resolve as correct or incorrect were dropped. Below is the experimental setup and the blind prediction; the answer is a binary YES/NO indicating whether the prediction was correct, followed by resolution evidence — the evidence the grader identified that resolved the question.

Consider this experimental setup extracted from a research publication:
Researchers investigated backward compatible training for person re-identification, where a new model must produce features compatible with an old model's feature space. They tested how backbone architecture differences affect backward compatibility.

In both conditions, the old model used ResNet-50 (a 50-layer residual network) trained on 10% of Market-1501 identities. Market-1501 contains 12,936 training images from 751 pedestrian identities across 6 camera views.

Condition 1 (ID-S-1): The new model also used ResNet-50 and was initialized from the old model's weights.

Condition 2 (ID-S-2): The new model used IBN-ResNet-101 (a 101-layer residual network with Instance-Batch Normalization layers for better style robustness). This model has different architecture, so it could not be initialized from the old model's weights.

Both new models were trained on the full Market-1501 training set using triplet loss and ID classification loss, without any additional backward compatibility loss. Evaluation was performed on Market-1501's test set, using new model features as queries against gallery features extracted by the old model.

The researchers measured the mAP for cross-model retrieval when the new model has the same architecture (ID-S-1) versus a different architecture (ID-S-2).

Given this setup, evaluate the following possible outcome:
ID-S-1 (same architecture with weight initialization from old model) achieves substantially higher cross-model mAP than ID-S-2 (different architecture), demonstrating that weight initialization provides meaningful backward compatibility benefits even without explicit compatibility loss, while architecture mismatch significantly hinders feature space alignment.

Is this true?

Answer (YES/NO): YES